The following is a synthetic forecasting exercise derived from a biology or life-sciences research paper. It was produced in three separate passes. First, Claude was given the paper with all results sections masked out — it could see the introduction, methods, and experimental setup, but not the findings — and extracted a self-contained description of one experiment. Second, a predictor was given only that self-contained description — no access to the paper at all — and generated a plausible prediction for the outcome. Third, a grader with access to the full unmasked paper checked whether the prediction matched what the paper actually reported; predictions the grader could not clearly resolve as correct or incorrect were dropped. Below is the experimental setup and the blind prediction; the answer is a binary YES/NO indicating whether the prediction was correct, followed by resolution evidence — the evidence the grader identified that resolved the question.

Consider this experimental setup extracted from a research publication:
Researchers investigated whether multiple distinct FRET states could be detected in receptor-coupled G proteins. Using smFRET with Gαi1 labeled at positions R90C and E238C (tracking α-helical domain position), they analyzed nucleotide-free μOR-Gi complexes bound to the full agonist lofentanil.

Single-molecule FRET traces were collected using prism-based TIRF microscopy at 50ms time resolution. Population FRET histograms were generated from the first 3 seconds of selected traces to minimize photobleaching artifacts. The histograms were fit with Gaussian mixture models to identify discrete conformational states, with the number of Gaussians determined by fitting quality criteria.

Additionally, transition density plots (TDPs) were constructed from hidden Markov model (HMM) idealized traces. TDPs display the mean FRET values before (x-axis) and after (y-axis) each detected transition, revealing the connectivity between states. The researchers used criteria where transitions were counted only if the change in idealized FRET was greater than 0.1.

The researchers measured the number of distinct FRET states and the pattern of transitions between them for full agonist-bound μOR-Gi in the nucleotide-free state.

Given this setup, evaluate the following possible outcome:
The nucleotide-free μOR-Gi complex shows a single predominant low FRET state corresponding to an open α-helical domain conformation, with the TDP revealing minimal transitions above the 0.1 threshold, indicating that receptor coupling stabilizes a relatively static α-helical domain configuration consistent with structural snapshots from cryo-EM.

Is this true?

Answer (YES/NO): NO